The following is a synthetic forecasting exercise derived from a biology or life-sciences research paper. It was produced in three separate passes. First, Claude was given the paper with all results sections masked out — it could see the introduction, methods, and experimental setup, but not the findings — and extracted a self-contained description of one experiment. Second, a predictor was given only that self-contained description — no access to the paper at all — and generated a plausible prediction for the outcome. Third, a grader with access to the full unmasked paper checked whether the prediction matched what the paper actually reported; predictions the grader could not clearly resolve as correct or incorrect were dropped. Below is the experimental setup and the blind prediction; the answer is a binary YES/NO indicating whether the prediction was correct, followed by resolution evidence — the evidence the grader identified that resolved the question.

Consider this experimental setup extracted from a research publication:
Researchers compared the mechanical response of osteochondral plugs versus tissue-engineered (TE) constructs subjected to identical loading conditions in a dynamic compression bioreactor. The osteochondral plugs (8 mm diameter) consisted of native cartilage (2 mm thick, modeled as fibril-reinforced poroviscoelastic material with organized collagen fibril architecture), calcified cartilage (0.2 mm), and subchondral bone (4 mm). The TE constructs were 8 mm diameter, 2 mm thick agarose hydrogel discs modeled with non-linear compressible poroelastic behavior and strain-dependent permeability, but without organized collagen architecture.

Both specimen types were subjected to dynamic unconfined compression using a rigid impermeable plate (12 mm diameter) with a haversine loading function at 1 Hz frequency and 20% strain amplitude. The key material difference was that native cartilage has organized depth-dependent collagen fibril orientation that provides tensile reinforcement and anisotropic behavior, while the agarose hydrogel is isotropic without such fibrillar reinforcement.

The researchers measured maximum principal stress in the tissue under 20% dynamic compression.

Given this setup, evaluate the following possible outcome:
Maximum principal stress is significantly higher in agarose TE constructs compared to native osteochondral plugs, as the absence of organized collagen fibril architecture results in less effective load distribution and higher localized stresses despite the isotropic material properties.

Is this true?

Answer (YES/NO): NO